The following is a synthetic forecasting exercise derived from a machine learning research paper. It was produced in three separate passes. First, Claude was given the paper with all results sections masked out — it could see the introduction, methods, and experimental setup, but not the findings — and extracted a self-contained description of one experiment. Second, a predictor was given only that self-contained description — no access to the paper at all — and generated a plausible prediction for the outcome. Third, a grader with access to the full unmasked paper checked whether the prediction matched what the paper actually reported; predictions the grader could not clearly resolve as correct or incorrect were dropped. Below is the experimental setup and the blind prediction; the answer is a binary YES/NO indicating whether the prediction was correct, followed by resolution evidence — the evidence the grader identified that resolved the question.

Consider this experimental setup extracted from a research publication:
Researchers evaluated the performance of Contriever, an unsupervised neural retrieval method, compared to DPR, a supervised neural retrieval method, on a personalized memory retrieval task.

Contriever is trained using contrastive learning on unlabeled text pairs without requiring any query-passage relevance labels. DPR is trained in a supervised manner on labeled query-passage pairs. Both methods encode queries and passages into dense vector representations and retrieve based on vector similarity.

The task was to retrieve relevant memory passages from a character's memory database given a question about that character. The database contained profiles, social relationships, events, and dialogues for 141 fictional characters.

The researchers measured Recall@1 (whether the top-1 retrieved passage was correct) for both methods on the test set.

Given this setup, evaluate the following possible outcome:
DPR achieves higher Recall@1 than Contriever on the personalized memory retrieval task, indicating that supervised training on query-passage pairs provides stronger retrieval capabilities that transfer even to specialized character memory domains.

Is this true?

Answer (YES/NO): YES